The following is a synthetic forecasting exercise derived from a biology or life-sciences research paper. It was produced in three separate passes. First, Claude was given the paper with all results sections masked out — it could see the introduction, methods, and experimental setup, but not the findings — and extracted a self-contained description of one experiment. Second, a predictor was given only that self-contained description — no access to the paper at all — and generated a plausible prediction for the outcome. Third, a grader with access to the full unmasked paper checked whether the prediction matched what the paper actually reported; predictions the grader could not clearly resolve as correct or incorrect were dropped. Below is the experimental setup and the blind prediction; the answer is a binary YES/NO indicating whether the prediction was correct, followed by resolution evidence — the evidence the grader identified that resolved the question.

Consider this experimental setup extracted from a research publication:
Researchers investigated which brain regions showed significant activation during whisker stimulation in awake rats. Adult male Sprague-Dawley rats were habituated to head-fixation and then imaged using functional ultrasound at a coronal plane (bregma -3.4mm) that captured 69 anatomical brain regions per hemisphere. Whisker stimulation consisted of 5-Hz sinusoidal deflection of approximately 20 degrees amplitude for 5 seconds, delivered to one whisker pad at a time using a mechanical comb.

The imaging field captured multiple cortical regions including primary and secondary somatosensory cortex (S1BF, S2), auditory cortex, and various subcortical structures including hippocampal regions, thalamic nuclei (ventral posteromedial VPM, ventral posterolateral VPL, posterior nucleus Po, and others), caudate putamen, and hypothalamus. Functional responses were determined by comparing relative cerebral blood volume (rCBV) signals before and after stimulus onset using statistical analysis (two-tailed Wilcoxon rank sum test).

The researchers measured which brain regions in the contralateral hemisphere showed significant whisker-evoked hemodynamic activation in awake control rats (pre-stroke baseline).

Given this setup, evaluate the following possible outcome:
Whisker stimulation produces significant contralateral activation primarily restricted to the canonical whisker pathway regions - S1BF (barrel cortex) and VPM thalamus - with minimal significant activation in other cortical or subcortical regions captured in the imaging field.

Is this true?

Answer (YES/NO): NO